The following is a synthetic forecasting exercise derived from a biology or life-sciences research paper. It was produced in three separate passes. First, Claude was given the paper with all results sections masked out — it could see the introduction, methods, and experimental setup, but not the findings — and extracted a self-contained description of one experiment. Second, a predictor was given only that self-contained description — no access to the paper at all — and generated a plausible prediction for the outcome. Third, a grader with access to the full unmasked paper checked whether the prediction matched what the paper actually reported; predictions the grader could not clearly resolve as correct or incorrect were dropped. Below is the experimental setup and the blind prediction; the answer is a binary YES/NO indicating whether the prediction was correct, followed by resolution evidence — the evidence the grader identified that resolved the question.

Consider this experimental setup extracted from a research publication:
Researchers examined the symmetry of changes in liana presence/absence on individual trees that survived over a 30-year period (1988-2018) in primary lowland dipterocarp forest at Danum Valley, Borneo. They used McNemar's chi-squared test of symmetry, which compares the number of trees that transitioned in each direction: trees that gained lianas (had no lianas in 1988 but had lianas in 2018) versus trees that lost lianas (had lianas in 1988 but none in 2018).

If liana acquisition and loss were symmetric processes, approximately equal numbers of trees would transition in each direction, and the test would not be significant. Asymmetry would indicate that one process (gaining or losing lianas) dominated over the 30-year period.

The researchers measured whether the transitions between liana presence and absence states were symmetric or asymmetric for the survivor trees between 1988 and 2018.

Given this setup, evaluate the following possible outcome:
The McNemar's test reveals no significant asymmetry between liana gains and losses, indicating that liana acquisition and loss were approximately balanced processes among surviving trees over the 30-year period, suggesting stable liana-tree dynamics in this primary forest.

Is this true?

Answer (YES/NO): NO